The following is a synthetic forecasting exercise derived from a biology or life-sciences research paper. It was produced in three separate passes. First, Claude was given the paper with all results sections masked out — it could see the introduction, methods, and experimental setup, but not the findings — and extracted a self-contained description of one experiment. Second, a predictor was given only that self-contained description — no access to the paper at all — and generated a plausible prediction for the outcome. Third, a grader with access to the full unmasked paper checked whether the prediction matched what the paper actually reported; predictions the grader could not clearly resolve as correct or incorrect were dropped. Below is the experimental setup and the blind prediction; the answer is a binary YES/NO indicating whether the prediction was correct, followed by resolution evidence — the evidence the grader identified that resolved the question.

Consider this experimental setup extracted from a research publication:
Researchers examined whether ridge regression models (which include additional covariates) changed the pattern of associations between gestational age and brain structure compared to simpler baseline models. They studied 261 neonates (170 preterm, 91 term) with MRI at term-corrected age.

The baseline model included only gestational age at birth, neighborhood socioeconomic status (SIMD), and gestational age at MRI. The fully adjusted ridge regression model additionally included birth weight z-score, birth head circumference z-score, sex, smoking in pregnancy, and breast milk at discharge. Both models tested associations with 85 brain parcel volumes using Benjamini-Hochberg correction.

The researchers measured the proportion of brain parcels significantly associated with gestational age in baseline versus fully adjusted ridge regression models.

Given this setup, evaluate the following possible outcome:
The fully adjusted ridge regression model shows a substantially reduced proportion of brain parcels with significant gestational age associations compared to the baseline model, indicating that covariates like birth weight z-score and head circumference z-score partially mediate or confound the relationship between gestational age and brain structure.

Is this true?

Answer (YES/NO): NO